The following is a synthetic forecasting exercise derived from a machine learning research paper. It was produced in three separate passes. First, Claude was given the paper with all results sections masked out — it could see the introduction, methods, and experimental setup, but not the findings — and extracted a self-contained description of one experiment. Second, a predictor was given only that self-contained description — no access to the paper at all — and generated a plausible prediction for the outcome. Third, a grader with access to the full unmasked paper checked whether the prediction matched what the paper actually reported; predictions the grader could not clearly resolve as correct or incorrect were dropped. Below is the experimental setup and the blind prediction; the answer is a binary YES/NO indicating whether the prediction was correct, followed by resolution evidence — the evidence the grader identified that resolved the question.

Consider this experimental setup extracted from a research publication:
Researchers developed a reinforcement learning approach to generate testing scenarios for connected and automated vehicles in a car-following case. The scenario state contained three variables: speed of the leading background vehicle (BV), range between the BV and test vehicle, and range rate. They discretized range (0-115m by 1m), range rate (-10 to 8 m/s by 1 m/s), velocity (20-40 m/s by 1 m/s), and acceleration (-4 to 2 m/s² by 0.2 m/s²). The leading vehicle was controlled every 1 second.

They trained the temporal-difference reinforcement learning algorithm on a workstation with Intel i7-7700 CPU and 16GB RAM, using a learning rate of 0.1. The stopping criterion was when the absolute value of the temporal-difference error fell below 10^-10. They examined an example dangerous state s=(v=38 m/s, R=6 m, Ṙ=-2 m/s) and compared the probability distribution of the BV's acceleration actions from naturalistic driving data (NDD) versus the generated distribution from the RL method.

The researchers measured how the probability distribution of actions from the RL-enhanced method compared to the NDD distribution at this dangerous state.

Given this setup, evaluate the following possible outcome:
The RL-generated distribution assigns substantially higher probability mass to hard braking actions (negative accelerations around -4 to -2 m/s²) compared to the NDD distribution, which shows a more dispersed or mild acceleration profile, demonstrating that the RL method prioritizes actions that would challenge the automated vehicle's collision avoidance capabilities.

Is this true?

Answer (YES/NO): NO